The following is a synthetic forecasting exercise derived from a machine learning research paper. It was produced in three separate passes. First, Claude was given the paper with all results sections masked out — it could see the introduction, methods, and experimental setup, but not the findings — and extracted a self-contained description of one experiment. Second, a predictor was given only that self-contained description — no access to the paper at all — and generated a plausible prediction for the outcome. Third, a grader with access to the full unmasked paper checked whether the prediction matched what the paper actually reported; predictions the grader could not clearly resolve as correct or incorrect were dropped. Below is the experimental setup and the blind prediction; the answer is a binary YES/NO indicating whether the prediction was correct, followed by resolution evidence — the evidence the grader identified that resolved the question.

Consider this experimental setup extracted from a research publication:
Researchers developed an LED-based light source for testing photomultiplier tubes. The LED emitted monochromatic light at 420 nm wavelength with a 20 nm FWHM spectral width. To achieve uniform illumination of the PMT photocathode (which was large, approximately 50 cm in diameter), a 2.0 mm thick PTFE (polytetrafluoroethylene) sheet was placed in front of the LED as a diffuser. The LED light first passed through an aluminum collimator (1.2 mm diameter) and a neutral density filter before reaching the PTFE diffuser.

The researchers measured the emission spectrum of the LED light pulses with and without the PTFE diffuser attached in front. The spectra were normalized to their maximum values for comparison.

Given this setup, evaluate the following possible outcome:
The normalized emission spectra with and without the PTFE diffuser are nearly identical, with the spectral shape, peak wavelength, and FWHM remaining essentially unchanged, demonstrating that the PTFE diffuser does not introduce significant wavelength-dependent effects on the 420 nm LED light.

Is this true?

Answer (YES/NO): YES